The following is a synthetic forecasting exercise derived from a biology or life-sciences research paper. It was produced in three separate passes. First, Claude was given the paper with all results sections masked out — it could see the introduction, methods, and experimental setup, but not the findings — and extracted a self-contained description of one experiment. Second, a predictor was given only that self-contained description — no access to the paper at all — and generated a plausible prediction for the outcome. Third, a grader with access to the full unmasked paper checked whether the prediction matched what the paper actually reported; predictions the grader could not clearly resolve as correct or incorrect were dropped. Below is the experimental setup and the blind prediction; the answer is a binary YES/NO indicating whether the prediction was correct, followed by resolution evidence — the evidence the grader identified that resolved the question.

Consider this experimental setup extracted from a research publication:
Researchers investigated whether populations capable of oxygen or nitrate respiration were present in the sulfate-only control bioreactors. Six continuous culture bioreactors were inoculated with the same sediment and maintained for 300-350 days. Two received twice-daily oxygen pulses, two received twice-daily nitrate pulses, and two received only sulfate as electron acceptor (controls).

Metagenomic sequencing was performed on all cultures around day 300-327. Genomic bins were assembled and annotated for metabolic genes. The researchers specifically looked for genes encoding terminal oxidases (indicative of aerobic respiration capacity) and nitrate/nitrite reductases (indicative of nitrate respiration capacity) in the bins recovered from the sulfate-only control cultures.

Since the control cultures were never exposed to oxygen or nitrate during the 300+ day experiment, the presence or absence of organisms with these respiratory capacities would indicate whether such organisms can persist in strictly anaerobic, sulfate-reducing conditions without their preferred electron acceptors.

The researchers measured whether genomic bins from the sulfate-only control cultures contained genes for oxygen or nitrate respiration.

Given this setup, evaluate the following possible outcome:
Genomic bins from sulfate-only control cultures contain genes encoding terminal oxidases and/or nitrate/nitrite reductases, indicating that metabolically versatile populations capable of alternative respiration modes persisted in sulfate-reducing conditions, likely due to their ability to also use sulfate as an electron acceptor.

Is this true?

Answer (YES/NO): YES